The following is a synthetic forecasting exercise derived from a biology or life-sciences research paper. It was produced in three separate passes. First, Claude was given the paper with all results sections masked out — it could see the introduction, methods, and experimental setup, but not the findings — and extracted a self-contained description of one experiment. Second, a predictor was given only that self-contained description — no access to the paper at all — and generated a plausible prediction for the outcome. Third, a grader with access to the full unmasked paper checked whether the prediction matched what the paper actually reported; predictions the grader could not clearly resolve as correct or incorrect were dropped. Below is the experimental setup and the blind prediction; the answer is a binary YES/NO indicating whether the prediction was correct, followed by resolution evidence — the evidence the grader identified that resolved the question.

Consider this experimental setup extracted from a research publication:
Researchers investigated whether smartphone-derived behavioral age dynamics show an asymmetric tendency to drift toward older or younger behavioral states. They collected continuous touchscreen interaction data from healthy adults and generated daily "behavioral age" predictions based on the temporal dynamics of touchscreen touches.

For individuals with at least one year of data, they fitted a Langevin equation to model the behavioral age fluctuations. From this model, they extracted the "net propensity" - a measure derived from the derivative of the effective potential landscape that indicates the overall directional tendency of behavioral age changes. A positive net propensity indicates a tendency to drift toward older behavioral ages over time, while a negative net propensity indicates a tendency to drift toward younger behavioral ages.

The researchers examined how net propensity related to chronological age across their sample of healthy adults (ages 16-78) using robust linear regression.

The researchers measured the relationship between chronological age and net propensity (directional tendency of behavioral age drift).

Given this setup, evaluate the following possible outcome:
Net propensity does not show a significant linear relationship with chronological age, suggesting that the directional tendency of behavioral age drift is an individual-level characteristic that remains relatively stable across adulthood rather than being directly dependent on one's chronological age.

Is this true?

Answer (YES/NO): NO